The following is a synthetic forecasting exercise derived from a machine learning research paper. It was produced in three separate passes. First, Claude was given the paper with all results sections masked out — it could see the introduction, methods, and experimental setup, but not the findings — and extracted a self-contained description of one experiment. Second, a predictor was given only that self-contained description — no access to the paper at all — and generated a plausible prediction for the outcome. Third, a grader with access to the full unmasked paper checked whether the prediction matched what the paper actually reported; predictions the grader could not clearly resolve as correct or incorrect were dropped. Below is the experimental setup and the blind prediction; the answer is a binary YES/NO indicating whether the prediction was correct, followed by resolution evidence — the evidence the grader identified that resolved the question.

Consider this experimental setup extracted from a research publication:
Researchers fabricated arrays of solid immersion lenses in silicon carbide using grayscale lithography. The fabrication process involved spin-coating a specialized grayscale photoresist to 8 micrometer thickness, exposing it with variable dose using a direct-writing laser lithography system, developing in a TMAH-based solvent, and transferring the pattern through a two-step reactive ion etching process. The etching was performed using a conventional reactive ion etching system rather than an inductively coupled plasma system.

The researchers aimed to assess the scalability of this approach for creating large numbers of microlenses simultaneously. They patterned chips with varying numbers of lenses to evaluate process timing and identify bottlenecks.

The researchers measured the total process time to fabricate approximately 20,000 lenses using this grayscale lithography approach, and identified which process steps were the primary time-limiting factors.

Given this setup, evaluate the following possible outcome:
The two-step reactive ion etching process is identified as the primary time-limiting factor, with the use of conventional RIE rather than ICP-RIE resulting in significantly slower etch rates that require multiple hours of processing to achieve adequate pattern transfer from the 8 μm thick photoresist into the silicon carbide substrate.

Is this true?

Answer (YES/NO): YES